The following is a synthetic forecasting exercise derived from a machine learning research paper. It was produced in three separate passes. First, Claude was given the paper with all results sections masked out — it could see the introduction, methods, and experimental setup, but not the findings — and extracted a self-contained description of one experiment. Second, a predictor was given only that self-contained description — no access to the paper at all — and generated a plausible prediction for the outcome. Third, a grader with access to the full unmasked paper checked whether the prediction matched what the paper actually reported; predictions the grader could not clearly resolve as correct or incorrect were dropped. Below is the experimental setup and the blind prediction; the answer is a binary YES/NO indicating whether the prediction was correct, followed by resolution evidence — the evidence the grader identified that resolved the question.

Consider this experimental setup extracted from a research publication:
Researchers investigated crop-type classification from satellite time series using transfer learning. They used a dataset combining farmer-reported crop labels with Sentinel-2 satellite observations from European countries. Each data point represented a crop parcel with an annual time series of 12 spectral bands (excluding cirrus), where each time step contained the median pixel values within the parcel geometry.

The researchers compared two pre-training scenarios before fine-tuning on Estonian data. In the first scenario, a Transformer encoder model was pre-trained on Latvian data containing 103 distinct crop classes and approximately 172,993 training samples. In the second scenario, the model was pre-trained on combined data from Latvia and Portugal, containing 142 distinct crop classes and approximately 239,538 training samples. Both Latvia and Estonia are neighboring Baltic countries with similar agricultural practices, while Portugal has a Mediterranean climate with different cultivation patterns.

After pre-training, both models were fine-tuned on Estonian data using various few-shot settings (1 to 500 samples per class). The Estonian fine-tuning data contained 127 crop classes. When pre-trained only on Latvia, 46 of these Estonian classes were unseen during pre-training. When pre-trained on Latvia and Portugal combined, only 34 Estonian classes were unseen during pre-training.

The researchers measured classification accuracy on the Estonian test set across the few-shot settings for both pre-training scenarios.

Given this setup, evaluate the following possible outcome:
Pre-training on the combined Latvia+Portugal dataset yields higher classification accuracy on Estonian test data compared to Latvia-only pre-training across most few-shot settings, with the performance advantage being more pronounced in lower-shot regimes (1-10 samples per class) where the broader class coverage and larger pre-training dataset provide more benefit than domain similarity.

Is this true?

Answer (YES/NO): NO